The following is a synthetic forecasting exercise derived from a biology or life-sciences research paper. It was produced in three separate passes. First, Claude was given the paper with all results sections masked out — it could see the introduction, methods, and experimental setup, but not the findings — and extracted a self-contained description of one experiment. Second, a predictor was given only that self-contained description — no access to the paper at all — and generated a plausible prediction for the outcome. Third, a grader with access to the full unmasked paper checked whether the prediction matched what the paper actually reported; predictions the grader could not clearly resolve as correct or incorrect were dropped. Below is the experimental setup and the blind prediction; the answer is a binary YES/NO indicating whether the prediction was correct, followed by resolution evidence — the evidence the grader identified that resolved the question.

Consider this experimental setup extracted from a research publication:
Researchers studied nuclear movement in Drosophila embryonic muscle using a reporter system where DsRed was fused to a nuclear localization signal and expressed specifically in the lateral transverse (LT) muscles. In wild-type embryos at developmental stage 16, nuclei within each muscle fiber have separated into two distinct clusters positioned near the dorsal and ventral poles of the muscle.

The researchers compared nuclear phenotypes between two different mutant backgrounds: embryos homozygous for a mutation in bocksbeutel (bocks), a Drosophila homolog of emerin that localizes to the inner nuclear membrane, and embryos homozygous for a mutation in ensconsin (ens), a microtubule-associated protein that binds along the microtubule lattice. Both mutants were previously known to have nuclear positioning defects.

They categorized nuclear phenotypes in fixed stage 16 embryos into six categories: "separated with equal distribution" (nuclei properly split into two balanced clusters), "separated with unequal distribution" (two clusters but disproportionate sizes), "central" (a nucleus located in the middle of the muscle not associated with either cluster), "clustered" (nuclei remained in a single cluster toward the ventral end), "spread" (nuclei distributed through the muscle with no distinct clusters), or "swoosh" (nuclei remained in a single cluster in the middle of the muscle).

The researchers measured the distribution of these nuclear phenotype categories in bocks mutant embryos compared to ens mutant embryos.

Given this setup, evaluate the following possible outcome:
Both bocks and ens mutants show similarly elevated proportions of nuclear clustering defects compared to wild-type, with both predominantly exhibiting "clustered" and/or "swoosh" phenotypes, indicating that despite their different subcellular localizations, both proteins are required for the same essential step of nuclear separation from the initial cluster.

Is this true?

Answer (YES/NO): NO